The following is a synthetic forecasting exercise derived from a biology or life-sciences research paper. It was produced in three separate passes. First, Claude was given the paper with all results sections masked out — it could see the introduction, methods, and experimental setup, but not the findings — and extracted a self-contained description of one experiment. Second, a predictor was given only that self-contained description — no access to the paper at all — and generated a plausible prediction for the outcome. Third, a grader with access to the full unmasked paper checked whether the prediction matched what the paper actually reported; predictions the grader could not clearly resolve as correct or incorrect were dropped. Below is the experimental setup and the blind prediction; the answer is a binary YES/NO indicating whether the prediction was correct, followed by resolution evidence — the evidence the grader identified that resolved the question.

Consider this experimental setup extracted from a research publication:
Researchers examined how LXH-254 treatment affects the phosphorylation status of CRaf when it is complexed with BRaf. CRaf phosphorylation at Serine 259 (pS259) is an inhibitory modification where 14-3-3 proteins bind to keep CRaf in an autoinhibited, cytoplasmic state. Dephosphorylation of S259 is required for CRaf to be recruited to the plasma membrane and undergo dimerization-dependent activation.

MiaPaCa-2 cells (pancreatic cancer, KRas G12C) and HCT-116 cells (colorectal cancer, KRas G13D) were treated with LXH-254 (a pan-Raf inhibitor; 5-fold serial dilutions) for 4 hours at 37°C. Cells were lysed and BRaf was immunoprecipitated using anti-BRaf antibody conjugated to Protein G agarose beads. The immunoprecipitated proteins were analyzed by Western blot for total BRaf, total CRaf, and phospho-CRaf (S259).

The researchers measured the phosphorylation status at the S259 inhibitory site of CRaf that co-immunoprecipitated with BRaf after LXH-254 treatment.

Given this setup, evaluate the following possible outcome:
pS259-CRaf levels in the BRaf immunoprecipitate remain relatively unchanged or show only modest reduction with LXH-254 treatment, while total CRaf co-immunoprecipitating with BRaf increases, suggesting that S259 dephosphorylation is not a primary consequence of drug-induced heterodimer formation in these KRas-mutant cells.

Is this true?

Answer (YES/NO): YES